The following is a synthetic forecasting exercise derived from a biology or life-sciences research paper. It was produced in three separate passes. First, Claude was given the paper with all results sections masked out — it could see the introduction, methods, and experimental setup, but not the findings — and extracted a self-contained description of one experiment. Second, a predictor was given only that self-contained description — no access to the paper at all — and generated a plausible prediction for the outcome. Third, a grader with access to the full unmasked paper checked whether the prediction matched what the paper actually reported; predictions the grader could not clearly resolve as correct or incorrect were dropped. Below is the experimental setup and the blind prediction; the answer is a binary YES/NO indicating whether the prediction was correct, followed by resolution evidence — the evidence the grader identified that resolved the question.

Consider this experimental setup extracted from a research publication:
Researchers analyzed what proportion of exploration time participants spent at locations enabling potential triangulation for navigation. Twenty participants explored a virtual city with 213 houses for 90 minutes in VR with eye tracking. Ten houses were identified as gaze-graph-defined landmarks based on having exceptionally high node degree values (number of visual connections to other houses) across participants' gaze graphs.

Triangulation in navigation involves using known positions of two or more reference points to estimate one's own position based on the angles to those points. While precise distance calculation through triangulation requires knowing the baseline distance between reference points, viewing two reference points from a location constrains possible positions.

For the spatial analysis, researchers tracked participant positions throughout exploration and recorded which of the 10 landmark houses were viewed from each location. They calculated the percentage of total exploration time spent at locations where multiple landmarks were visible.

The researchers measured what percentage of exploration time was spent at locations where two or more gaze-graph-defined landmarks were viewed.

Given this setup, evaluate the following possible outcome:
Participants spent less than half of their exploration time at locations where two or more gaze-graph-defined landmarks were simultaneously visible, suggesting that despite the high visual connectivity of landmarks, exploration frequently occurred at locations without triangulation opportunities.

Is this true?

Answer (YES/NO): NO